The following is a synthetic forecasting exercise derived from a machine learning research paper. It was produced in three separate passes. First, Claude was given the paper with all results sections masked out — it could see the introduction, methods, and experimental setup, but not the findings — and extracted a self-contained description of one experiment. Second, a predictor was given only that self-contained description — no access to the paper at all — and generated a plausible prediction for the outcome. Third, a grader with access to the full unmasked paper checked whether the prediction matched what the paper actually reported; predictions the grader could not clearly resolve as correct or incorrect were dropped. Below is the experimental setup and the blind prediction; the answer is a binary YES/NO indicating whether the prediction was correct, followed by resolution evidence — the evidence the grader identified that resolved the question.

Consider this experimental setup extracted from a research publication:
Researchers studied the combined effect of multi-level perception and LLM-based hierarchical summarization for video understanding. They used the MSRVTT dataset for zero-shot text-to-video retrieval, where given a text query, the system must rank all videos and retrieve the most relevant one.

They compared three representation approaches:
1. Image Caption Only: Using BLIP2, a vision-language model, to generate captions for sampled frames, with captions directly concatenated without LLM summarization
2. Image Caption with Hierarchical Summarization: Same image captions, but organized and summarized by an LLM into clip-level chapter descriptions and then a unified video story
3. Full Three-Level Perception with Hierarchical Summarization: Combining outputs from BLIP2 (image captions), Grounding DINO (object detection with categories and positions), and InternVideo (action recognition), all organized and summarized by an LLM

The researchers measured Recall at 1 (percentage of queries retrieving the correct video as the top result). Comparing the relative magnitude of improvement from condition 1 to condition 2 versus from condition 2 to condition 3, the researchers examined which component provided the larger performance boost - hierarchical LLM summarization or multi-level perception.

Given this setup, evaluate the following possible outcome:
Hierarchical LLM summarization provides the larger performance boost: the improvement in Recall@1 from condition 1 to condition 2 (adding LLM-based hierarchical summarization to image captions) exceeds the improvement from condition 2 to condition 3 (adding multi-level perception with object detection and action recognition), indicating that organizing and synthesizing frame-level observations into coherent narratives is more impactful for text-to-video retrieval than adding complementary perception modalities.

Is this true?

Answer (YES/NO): YES